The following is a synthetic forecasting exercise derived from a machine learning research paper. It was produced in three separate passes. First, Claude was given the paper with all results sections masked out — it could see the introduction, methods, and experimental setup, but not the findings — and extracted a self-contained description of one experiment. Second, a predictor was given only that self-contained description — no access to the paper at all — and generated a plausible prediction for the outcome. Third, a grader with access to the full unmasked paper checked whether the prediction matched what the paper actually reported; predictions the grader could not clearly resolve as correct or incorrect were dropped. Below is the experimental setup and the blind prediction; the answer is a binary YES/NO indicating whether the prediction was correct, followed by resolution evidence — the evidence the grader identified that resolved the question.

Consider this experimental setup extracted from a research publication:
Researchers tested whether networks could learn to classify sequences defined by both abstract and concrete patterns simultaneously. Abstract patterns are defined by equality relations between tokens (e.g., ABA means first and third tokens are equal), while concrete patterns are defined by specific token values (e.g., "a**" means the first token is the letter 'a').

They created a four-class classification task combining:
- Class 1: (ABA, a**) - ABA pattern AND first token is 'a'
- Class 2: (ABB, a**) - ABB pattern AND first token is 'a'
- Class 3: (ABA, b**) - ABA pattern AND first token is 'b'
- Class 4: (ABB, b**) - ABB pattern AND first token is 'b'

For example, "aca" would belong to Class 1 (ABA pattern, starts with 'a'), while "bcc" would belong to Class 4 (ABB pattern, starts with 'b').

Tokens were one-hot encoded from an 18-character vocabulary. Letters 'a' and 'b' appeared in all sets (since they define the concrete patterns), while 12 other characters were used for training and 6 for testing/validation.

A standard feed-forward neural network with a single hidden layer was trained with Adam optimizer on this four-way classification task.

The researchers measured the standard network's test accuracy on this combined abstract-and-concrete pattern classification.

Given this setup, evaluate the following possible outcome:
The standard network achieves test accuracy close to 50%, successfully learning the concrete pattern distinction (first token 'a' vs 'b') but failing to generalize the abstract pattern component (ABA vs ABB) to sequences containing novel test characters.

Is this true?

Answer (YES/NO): NO